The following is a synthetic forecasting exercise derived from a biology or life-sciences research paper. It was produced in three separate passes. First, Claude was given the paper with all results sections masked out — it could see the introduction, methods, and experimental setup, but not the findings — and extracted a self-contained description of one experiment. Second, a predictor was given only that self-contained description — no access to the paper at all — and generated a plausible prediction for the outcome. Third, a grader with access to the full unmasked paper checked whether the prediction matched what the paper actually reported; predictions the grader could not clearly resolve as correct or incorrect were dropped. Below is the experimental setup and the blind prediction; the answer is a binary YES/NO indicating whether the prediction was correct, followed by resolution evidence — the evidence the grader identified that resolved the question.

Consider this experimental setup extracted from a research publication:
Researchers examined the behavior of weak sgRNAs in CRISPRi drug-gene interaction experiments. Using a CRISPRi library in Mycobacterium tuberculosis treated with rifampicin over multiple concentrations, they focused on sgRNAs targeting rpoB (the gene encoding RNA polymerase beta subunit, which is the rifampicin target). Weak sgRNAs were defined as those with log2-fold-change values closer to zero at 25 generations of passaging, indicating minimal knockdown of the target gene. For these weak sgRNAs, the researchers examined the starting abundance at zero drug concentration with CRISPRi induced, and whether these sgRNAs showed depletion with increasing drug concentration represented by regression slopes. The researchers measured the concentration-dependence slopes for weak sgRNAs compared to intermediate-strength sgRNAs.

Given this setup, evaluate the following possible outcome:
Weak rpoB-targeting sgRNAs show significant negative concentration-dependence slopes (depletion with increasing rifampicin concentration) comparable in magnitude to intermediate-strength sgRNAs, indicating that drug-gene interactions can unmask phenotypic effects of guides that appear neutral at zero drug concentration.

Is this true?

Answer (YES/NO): NO